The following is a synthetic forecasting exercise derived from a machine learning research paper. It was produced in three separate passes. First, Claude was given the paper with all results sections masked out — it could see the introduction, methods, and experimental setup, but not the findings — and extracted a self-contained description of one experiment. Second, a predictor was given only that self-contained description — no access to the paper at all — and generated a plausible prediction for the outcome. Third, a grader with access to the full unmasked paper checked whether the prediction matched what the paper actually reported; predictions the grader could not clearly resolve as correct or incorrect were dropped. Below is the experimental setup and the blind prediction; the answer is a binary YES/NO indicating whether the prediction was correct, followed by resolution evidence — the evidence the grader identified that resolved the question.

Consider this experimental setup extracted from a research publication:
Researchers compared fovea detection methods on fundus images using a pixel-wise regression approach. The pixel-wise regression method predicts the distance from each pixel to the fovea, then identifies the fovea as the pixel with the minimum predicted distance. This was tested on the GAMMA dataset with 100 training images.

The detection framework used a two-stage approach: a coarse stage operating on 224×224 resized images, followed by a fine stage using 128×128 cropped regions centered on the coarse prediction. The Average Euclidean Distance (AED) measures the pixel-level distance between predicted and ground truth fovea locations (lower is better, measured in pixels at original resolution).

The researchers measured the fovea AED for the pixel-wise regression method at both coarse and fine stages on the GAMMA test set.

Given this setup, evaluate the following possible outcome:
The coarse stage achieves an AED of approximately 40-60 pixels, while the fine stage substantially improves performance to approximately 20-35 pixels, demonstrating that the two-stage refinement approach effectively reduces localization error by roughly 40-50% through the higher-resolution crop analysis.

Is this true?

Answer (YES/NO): NO